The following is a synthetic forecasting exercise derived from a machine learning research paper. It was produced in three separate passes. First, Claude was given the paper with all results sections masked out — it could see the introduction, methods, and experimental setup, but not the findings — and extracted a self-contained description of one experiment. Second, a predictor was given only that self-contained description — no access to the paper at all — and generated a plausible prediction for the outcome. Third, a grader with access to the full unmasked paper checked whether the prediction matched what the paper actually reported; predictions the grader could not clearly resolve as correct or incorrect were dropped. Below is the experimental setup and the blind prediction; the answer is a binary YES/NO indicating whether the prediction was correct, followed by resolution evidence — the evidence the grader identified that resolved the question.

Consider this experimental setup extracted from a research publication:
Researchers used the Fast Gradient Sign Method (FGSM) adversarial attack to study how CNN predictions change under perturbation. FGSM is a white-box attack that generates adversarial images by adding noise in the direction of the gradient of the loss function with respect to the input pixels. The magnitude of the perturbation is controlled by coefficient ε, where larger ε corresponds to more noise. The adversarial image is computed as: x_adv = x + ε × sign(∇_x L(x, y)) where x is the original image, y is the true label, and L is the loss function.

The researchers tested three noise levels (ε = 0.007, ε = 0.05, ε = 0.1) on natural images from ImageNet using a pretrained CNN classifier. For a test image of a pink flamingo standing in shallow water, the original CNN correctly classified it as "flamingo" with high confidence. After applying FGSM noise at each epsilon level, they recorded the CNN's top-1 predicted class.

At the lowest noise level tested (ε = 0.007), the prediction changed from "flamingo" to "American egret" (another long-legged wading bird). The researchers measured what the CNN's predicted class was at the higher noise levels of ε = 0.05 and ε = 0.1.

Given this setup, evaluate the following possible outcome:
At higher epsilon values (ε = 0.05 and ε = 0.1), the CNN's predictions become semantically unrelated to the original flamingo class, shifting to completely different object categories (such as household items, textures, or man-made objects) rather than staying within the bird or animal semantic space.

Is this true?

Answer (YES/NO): NO